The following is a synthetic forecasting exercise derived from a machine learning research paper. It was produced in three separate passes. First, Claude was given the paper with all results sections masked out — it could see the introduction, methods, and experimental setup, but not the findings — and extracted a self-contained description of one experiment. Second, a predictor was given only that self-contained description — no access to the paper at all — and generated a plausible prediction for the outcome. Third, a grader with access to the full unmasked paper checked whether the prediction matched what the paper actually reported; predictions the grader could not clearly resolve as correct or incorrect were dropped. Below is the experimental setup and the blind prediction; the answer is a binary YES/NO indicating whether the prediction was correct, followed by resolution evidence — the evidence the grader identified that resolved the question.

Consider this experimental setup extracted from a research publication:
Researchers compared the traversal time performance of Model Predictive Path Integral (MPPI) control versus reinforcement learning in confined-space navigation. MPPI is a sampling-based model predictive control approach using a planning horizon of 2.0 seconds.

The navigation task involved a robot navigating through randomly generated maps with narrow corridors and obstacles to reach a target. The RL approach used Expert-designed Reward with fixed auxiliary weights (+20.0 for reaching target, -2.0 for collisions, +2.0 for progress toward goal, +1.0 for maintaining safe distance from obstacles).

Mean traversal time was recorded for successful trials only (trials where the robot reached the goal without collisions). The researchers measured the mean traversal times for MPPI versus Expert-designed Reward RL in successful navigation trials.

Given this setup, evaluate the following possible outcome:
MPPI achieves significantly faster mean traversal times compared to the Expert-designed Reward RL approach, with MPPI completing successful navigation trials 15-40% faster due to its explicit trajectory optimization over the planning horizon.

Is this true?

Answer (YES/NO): NO